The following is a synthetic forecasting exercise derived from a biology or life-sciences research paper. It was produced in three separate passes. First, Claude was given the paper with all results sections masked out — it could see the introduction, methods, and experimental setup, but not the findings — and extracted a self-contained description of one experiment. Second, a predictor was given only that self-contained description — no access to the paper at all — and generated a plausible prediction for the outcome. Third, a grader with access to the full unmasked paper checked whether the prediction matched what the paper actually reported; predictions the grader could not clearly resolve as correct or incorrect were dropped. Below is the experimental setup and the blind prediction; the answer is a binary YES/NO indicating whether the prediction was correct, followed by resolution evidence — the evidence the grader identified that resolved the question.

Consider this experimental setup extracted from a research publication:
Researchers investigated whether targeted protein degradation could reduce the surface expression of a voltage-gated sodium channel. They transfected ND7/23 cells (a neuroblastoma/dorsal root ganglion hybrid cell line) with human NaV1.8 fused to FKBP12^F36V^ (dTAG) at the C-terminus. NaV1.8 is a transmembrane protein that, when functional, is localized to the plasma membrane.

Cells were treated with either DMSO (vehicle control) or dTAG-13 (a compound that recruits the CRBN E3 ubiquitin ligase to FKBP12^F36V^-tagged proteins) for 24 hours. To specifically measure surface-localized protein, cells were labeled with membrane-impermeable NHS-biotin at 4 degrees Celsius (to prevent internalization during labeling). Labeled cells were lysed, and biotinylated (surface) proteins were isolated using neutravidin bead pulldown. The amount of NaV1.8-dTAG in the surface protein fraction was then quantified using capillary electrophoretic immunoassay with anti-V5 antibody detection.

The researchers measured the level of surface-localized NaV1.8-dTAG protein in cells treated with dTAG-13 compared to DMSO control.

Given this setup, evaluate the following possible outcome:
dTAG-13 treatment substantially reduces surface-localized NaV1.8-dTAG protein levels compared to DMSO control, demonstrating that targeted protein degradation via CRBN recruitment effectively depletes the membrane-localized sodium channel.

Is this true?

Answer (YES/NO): YES